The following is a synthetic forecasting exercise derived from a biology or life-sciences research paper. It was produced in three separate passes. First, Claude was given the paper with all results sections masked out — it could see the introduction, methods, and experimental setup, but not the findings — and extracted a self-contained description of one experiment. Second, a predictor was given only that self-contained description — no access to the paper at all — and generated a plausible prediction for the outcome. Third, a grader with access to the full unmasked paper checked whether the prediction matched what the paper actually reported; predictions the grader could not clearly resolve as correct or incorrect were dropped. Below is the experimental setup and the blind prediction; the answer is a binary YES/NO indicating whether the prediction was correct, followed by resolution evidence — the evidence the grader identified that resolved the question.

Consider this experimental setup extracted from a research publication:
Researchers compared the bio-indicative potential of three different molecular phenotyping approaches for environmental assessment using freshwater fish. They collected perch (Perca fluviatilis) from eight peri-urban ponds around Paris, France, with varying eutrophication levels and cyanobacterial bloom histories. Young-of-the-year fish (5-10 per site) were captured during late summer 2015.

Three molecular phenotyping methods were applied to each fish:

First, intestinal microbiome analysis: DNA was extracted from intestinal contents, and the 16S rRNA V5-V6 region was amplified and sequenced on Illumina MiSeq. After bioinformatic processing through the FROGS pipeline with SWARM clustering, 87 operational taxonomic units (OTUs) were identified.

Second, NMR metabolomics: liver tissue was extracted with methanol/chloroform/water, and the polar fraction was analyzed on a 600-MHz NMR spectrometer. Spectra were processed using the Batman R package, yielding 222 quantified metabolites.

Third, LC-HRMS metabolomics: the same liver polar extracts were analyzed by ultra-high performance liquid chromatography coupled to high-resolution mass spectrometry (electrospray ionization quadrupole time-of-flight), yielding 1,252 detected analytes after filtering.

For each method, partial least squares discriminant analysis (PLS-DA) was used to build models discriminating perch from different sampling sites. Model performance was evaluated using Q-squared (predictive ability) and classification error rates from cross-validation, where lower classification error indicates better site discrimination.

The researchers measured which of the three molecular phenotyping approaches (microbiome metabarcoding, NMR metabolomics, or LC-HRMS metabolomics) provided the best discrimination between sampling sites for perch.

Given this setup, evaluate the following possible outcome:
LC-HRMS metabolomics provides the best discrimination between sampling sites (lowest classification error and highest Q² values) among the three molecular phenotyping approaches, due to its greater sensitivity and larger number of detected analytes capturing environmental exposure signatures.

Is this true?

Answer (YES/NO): YES